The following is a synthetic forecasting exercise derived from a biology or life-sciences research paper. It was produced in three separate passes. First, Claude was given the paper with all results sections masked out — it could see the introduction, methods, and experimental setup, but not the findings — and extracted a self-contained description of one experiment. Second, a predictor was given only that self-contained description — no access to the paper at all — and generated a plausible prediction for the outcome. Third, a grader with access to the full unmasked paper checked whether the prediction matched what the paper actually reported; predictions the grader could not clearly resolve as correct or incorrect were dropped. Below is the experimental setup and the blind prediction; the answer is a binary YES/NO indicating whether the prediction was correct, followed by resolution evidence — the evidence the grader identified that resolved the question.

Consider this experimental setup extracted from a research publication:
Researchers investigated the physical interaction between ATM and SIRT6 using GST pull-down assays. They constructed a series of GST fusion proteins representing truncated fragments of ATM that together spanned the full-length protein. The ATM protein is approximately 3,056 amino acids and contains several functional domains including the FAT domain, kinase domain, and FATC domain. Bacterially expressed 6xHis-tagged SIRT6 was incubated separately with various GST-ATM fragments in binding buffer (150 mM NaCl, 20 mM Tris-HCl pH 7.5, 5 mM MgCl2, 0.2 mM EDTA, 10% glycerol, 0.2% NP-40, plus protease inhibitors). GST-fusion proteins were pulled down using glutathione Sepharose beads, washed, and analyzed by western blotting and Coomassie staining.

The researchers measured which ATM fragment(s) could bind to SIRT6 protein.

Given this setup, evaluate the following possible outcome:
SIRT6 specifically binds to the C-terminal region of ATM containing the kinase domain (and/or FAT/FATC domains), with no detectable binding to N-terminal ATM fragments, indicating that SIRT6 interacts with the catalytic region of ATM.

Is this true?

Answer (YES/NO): NO